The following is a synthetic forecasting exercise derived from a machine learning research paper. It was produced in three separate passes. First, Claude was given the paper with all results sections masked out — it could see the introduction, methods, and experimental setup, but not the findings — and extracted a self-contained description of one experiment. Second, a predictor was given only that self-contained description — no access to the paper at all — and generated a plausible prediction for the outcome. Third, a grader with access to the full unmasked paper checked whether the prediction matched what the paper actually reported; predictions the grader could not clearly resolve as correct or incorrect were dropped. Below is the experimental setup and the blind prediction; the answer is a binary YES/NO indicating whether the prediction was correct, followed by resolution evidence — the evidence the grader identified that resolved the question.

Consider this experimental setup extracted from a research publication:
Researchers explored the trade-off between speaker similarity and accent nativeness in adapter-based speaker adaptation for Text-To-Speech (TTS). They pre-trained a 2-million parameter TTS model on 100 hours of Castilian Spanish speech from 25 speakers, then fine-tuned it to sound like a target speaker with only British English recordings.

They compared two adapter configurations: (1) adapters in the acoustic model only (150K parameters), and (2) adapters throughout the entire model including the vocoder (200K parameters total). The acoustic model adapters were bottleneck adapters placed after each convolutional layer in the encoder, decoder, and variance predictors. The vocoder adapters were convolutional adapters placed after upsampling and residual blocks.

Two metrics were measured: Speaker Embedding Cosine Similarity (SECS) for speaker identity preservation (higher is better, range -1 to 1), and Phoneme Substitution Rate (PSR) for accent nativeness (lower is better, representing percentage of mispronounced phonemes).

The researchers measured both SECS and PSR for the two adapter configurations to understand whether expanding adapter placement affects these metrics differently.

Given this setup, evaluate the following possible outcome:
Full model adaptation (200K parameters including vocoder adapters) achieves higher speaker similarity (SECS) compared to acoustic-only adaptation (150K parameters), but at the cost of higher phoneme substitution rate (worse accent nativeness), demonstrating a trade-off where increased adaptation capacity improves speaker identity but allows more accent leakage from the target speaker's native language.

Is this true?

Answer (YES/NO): NO